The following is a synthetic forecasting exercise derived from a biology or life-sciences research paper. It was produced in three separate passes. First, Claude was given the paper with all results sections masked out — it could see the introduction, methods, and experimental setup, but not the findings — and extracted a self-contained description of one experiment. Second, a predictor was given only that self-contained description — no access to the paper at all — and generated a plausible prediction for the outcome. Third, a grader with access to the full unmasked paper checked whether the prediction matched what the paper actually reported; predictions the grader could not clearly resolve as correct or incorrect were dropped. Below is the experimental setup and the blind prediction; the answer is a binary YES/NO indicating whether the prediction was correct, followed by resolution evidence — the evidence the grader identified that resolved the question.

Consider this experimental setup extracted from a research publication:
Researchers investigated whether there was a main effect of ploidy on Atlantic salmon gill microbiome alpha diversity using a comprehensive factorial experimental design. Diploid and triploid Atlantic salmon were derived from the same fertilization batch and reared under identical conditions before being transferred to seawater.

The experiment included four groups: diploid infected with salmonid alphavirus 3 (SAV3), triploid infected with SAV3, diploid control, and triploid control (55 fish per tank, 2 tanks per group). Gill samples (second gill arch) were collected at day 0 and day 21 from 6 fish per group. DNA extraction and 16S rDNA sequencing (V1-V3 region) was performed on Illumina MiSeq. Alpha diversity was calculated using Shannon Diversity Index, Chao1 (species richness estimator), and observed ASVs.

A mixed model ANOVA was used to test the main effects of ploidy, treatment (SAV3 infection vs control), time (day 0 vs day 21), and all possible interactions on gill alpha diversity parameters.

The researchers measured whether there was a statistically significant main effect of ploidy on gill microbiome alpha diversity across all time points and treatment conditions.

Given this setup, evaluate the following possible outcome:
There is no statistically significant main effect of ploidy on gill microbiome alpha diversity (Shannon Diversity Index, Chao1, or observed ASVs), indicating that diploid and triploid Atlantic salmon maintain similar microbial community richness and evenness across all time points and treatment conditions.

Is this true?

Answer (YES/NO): NO